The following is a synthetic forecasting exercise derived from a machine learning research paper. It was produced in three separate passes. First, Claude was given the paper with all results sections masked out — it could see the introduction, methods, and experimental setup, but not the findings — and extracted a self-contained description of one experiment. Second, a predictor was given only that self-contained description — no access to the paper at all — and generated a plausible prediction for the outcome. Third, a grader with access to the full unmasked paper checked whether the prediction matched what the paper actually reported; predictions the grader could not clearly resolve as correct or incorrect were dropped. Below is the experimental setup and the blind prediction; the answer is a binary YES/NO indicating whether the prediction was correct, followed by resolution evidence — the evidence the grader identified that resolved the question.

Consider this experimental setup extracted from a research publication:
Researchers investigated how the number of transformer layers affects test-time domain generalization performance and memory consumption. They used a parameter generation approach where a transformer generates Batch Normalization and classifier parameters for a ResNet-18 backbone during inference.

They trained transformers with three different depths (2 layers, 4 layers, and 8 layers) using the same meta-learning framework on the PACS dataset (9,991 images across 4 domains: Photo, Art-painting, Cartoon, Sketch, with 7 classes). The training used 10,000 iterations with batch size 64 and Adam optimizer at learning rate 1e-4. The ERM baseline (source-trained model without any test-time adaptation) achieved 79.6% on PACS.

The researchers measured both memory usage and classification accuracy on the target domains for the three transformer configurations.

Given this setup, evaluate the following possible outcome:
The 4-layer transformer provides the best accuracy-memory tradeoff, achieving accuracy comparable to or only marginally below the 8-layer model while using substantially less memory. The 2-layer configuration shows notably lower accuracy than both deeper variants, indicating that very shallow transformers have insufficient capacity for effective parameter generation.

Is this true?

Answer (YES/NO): NO